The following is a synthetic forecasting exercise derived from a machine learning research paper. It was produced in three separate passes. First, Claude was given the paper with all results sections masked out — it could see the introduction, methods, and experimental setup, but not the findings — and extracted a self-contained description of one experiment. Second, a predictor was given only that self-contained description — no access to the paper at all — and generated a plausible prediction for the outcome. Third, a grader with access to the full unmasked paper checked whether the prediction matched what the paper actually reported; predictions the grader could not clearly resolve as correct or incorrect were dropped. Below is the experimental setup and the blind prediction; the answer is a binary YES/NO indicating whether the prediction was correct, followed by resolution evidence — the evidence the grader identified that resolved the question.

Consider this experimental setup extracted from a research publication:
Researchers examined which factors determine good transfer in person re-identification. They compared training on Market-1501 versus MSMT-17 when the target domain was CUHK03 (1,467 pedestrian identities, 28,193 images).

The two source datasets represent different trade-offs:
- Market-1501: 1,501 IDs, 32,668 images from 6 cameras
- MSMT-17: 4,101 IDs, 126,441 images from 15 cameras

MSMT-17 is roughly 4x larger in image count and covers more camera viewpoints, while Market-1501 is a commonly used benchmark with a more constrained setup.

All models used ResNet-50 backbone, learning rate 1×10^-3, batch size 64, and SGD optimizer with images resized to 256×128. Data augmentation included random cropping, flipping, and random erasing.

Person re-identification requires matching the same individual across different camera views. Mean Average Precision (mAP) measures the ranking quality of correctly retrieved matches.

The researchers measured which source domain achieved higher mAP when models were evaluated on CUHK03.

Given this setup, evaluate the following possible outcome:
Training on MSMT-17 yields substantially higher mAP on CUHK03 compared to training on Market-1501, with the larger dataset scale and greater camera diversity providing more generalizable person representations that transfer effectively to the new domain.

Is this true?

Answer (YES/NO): YES